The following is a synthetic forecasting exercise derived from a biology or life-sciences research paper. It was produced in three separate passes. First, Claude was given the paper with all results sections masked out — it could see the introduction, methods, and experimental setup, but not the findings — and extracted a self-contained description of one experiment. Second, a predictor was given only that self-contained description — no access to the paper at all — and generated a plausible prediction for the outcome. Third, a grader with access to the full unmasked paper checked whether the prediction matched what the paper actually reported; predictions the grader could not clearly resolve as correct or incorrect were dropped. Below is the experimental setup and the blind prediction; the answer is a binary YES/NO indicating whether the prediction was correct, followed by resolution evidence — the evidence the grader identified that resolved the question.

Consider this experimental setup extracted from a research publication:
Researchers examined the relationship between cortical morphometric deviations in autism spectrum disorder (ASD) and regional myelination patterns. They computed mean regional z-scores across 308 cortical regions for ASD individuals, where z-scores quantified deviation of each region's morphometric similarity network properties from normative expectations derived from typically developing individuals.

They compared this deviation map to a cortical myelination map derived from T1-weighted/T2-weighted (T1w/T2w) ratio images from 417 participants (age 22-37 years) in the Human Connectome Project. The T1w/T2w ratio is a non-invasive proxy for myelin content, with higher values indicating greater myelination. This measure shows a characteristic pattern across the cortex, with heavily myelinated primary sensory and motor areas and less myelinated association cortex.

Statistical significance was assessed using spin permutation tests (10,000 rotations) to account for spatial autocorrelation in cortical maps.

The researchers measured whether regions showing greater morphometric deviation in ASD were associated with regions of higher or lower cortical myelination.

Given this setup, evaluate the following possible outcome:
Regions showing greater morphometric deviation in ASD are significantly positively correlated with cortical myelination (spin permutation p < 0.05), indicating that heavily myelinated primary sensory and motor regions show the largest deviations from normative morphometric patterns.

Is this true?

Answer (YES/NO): YES